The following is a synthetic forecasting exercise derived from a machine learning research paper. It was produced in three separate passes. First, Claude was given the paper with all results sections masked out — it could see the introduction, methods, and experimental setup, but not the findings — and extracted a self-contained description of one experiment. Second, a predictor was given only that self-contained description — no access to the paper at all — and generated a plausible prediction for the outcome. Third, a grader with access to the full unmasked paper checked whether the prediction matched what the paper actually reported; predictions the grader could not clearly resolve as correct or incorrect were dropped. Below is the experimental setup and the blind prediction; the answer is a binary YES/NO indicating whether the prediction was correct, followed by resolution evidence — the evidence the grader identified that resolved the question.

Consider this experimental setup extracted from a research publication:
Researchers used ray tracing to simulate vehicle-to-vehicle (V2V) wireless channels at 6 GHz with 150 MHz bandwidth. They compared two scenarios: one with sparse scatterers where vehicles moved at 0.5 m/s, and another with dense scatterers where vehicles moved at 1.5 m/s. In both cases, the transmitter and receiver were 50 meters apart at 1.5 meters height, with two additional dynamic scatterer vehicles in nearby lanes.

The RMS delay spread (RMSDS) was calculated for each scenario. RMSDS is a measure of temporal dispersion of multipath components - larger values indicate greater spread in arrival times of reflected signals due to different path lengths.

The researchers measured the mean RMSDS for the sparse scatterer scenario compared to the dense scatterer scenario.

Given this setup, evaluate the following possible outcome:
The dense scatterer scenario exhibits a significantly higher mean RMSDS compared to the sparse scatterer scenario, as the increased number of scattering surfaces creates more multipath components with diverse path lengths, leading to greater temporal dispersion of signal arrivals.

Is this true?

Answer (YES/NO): YES